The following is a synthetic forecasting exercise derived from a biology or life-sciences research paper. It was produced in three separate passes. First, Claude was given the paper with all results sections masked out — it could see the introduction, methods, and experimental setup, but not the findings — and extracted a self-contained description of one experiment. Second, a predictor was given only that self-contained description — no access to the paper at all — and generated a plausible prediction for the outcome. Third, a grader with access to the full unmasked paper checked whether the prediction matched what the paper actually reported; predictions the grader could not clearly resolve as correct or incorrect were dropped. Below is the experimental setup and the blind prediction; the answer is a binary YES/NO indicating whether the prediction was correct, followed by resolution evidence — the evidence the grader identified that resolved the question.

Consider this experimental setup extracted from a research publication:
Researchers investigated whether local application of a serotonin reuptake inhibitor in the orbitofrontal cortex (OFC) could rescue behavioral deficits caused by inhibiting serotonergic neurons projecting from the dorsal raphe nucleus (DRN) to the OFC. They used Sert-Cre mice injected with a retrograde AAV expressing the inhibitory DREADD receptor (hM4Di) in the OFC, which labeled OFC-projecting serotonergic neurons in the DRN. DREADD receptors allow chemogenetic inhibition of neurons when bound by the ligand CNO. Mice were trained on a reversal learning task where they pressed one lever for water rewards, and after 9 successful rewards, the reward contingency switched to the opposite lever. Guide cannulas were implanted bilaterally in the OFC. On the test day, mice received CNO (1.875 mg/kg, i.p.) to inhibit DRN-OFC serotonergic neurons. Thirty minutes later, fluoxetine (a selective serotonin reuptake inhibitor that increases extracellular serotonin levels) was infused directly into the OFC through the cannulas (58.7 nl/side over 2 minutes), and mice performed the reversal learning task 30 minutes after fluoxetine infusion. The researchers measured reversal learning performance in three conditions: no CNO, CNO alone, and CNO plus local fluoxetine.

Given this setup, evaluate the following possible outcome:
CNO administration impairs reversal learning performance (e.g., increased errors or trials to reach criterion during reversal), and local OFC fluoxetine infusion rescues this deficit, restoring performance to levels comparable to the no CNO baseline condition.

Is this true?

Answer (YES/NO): YES